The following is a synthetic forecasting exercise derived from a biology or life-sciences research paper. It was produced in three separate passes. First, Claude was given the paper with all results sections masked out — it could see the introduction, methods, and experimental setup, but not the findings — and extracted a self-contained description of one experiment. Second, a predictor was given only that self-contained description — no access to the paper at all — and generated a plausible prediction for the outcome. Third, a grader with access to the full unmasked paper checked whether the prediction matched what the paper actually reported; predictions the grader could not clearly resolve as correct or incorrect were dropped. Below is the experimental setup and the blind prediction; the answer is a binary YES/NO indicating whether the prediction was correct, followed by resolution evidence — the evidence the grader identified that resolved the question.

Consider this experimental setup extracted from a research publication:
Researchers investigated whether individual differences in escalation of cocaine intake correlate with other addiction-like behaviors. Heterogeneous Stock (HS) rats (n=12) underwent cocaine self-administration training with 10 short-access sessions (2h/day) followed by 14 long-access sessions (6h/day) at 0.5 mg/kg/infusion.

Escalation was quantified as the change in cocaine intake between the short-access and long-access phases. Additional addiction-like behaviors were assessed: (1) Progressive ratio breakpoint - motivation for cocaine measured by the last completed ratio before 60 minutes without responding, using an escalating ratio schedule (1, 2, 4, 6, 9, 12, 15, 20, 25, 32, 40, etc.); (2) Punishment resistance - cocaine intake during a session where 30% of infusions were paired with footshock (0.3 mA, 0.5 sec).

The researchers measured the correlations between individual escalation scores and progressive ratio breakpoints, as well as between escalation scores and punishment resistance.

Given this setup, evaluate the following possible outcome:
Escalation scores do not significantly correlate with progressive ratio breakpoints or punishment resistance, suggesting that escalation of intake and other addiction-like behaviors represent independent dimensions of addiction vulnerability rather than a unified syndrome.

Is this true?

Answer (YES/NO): NO